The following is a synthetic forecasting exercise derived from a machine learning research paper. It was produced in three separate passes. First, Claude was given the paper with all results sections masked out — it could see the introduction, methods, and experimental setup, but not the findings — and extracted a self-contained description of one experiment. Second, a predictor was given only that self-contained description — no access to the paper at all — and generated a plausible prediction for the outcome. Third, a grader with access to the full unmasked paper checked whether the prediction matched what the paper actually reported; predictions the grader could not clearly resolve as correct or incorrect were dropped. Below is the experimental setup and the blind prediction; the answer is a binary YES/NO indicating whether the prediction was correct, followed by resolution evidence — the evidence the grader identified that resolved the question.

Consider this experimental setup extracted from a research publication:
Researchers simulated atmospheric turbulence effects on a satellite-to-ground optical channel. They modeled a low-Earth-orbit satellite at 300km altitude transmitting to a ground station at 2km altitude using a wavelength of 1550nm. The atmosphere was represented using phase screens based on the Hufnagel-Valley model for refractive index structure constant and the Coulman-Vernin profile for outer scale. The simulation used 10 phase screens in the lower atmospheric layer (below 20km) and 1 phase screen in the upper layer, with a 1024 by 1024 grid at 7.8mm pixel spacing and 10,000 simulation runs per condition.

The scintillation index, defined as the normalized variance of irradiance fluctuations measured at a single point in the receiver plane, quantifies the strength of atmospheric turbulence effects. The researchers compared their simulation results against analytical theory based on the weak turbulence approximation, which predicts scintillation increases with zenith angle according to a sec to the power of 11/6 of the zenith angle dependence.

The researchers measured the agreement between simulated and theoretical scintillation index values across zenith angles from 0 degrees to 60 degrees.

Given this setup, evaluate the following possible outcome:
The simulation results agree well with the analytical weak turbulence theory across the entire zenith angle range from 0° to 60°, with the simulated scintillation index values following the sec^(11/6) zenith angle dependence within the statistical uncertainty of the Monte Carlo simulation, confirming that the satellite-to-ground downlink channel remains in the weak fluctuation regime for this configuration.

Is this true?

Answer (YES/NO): YES